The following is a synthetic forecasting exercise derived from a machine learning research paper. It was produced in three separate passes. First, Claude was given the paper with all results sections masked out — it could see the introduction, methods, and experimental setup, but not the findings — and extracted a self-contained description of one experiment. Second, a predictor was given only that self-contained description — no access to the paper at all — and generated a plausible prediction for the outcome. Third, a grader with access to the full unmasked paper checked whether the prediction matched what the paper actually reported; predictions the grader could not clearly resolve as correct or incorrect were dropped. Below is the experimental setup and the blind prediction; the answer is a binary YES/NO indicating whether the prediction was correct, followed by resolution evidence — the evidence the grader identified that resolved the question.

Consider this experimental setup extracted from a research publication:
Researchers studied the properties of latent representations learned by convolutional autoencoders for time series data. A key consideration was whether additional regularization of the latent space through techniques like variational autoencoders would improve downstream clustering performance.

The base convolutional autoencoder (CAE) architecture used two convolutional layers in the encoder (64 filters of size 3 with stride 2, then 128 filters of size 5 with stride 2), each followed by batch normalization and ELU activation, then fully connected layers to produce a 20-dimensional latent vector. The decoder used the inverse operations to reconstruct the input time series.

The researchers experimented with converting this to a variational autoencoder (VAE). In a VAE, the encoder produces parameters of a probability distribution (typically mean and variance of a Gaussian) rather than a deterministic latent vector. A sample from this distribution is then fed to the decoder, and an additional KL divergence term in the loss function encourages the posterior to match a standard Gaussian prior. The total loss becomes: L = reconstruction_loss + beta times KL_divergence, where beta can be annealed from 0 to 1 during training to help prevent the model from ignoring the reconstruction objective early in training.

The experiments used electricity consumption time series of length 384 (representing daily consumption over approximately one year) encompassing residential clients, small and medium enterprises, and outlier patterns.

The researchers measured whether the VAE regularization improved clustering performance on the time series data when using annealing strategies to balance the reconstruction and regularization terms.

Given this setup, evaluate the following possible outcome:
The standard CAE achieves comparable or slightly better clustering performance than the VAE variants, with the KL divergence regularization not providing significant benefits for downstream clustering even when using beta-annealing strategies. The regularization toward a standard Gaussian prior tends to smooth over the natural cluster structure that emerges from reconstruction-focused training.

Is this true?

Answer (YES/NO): YES